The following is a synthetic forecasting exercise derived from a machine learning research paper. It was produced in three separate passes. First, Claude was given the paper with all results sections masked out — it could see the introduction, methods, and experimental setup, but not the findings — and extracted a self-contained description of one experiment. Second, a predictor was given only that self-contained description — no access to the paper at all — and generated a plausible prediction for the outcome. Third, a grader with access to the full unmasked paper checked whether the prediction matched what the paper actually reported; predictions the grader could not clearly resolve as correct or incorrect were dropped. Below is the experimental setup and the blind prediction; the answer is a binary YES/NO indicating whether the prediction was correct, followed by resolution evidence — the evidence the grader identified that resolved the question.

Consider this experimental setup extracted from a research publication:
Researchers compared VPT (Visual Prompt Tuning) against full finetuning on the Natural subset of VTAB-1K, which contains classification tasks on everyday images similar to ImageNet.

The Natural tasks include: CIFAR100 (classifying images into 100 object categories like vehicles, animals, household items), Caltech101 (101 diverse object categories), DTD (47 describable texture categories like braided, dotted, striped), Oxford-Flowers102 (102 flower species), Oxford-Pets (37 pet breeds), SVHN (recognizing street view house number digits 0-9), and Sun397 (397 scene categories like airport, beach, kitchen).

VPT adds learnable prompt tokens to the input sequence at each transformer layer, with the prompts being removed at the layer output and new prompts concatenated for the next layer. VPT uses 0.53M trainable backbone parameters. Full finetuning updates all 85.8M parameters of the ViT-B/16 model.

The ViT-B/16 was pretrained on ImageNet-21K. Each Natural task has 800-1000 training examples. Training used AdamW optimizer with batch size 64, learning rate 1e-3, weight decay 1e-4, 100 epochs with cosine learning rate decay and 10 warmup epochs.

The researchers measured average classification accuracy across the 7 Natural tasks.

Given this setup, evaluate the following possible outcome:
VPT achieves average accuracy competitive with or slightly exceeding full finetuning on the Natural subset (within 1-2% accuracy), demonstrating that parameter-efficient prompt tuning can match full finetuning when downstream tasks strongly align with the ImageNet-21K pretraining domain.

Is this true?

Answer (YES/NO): NO